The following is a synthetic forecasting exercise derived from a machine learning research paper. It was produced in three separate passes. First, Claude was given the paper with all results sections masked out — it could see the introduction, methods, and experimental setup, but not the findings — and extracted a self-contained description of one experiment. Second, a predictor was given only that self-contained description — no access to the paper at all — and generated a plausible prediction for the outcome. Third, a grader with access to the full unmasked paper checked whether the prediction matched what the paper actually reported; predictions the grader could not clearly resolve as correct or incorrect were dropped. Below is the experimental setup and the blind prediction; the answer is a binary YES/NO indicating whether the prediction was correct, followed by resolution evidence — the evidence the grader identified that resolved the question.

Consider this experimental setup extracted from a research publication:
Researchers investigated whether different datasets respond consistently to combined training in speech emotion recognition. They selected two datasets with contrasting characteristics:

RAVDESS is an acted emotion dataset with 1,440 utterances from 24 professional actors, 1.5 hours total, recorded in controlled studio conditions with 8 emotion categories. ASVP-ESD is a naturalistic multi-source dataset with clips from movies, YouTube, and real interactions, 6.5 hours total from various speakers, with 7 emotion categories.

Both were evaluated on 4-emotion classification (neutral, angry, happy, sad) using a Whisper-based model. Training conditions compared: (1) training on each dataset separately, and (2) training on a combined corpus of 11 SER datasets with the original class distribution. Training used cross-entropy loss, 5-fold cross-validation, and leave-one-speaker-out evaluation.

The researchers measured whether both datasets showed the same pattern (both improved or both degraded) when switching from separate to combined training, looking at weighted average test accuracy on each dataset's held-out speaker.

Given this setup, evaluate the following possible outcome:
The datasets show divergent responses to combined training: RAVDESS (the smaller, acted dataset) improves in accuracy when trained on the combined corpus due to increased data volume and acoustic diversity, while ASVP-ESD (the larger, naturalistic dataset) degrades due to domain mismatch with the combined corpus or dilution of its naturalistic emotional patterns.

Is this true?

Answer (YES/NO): YES